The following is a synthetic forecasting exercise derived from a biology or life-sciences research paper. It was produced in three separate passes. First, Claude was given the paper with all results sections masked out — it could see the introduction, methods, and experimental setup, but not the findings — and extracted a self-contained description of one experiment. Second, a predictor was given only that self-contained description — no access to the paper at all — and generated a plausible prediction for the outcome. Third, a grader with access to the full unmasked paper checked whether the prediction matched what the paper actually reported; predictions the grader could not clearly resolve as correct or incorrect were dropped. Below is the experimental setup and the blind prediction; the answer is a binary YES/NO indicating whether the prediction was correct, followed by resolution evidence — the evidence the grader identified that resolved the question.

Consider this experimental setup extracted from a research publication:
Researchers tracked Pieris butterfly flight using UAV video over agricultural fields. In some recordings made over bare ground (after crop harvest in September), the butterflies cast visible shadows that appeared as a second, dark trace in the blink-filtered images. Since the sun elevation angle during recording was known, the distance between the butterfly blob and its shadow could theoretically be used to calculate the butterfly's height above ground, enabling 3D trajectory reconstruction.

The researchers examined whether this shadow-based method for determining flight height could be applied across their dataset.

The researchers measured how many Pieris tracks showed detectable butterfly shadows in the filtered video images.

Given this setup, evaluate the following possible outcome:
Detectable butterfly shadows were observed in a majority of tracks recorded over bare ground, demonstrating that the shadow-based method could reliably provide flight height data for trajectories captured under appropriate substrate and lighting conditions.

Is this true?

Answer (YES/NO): NO